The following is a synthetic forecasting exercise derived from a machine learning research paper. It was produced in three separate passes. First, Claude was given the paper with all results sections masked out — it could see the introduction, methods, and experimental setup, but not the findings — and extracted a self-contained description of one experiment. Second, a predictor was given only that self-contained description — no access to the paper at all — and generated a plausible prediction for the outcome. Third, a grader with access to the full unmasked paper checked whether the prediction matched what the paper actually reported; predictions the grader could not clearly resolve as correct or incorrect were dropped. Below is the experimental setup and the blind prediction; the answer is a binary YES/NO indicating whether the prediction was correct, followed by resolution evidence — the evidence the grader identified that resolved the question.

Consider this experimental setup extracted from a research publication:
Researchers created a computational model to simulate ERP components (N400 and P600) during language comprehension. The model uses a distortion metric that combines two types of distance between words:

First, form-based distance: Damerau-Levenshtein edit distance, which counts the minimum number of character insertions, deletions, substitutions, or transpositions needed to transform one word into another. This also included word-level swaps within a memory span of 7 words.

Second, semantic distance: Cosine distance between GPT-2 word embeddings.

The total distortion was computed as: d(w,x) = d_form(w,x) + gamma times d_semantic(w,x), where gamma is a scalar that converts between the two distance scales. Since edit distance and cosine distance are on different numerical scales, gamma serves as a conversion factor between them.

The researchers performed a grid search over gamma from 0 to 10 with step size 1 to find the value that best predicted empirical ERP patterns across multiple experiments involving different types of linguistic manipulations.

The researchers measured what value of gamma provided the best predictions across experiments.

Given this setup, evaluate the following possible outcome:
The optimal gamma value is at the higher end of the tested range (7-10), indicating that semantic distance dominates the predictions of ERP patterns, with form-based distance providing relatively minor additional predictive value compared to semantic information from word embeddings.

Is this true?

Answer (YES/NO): NO